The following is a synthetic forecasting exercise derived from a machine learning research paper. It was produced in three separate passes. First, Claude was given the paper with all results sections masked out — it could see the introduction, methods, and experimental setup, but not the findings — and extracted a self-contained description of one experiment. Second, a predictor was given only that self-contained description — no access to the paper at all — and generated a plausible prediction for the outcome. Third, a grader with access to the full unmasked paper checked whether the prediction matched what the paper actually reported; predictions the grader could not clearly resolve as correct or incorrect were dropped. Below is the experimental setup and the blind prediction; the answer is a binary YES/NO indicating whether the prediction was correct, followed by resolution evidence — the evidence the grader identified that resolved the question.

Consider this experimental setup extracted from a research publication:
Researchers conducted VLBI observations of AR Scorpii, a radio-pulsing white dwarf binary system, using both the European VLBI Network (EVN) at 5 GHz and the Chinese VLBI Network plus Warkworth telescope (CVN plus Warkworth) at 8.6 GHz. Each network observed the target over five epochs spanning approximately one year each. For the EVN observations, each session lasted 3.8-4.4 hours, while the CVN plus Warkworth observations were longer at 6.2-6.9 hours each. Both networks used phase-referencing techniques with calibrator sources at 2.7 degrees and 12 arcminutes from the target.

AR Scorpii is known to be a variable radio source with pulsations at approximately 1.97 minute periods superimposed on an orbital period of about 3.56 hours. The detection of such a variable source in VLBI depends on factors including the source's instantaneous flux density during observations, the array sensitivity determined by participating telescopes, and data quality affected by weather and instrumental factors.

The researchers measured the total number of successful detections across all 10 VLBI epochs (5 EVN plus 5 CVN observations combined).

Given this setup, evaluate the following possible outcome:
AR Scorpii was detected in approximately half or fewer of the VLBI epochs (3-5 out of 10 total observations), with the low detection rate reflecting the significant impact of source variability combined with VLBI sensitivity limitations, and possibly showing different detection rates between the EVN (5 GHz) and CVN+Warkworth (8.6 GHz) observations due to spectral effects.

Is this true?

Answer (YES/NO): NO